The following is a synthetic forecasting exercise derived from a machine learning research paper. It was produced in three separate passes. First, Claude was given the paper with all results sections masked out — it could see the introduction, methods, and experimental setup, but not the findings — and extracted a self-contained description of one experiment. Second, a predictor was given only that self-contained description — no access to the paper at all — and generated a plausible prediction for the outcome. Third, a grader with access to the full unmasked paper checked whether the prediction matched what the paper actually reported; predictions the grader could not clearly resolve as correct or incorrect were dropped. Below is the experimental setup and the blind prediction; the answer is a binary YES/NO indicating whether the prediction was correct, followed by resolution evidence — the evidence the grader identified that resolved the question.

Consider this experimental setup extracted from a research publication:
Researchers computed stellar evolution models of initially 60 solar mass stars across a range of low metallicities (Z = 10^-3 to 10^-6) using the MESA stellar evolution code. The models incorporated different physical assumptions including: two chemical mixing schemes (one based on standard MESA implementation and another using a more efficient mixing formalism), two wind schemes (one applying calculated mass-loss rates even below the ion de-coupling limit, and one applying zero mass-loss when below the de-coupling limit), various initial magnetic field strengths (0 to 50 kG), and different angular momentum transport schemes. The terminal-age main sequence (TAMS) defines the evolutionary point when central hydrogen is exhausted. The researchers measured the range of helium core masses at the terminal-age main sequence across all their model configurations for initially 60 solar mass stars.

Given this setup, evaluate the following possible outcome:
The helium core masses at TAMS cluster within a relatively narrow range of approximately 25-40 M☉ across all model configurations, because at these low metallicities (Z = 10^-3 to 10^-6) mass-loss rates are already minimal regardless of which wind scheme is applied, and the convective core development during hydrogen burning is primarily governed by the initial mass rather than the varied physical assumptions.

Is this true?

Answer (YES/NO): NO